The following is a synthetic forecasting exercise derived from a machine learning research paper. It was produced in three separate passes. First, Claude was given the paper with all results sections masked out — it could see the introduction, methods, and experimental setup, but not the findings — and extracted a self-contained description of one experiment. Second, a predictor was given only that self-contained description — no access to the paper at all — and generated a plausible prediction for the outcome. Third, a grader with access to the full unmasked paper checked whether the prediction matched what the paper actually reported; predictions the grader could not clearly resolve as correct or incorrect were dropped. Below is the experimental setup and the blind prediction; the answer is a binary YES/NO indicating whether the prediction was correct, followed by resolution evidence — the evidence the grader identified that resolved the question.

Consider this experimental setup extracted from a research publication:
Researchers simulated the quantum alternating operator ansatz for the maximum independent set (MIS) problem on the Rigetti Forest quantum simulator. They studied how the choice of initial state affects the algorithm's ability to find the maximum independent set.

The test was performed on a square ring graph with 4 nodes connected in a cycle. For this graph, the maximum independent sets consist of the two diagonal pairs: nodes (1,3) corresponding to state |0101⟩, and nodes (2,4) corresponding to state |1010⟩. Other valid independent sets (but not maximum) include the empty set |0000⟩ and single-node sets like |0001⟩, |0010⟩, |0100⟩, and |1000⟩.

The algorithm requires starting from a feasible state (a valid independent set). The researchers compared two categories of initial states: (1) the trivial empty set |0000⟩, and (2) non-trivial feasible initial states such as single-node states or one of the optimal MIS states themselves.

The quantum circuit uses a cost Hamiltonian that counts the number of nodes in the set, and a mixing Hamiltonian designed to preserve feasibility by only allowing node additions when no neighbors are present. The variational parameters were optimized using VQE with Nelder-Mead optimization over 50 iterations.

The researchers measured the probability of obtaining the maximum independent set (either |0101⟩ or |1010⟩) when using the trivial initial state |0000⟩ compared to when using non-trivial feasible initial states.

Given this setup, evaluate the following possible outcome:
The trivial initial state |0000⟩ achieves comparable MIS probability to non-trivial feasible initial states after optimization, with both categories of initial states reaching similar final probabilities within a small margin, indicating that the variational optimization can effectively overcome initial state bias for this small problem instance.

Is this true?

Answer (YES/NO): NO